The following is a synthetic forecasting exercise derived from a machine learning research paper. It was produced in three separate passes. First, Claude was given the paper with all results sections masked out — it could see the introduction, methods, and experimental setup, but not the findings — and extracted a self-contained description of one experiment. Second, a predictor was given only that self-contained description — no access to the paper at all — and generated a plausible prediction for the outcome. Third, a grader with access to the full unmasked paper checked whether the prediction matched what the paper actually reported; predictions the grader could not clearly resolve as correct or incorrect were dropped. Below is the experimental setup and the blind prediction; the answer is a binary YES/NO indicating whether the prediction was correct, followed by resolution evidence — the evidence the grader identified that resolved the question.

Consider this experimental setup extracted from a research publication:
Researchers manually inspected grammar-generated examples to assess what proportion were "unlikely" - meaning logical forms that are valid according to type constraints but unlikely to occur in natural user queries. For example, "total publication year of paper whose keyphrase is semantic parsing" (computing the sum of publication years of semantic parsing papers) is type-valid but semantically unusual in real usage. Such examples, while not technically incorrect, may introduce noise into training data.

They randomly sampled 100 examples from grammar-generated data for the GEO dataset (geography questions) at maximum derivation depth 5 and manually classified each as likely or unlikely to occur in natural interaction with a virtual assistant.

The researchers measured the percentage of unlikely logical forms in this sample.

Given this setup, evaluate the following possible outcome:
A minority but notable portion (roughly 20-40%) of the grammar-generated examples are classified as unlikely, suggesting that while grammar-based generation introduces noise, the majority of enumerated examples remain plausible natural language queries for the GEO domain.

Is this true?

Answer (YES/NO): YES